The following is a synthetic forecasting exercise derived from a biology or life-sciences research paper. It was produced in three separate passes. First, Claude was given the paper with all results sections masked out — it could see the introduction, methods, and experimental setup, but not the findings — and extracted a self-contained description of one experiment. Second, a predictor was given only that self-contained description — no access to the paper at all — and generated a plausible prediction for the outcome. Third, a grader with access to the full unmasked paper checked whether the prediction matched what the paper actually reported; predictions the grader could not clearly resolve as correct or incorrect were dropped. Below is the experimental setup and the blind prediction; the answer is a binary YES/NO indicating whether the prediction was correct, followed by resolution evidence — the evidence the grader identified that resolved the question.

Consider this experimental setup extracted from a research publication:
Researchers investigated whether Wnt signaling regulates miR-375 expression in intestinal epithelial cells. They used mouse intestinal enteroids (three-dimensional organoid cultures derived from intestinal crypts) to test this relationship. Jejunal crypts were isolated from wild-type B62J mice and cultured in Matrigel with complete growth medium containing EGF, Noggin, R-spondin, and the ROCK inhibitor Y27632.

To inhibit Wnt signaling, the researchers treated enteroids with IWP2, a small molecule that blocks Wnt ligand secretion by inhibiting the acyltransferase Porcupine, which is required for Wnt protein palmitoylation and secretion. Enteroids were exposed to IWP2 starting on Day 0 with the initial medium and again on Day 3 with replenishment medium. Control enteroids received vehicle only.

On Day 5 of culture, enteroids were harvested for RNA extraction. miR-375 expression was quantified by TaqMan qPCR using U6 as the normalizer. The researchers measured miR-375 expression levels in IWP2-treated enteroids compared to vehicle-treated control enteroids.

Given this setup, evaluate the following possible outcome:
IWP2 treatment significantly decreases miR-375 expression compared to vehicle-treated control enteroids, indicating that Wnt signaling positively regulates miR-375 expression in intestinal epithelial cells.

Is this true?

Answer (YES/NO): NO